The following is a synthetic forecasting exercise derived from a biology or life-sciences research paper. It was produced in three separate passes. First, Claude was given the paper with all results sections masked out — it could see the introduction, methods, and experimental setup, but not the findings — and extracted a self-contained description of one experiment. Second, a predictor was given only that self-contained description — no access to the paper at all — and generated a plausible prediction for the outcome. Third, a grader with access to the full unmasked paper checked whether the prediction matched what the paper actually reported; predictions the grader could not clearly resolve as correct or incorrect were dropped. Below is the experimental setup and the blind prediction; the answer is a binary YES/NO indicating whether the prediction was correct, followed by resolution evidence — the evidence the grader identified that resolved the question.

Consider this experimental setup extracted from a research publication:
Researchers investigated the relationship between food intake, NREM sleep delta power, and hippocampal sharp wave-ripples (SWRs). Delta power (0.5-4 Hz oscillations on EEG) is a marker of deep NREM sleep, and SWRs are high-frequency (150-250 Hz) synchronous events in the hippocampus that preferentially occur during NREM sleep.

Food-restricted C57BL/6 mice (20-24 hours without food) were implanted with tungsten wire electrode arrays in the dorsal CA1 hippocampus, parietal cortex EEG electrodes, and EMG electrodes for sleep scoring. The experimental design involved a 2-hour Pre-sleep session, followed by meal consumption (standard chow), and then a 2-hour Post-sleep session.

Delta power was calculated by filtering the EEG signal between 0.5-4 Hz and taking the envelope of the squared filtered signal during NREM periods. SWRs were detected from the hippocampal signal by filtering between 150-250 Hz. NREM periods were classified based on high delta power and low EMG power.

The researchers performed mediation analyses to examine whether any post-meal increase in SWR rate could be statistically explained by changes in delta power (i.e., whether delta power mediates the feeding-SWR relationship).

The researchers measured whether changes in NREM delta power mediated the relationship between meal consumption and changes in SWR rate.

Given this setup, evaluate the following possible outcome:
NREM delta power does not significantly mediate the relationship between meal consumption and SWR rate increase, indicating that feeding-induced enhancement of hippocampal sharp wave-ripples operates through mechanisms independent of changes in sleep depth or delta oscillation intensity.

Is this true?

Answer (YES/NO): NO